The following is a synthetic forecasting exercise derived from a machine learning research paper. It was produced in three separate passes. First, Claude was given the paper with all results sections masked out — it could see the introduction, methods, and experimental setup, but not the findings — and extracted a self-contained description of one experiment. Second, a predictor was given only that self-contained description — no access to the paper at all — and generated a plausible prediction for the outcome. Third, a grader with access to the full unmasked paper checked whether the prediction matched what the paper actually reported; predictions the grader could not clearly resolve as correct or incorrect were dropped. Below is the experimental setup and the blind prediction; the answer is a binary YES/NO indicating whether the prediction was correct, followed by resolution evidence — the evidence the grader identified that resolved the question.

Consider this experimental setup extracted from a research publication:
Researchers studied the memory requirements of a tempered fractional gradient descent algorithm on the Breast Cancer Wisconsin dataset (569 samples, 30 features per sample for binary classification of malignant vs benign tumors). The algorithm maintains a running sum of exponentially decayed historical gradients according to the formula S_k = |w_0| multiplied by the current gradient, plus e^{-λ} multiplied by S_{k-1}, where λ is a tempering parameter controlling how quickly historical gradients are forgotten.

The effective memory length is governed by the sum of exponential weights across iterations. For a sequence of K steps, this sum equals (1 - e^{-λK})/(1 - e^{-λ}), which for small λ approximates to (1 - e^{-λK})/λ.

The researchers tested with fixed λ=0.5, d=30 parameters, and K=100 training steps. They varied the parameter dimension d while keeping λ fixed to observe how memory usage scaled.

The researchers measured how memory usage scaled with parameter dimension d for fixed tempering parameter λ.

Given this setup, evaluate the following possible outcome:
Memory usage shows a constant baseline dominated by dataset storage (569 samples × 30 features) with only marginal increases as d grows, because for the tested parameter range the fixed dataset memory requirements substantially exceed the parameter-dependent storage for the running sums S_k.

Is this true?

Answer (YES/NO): NO